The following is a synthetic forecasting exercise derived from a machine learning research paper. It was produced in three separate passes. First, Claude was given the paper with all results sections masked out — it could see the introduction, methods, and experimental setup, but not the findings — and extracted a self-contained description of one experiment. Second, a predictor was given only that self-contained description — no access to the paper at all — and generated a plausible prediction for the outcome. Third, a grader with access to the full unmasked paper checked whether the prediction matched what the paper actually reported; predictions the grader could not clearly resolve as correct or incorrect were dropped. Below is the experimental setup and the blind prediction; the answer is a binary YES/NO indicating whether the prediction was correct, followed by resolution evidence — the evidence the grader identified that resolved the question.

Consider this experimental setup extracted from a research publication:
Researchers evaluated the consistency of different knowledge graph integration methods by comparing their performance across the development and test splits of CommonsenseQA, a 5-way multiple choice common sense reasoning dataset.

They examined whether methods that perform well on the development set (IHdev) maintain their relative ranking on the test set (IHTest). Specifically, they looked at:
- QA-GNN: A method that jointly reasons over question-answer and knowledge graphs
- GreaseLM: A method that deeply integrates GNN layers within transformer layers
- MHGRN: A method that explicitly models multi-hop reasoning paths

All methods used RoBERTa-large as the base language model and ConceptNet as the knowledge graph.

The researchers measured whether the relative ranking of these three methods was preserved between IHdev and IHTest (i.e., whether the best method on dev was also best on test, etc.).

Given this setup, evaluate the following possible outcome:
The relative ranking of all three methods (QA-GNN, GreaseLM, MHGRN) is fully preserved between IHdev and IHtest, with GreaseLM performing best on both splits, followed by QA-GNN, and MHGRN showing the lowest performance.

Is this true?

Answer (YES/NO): YES